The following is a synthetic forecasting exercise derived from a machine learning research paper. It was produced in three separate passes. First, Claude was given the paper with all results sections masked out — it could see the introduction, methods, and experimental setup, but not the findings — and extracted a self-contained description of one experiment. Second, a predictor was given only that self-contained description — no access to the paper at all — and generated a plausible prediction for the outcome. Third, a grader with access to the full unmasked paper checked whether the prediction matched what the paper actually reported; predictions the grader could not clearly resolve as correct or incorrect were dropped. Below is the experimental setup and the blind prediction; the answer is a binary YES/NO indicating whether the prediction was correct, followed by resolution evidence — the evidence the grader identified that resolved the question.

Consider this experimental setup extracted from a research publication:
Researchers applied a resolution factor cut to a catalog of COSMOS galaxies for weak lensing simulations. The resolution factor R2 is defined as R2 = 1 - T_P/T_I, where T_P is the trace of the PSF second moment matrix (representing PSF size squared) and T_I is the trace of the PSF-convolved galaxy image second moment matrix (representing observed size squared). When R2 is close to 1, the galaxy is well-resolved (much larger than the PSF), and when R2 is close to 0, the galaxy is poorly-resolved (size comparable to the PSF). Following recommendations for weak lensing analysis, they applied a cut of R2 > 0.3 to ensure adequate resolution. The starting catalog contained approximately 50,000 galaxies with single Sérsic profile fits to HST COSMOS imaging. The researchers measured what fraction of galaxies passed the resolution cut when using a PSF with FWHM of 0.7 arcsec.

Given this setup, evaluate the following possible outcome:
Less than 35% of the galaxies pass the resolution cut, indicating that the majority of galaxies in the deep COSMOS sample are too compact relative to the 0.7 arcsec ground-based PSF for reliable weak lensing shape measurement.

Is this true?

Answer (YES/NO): NO